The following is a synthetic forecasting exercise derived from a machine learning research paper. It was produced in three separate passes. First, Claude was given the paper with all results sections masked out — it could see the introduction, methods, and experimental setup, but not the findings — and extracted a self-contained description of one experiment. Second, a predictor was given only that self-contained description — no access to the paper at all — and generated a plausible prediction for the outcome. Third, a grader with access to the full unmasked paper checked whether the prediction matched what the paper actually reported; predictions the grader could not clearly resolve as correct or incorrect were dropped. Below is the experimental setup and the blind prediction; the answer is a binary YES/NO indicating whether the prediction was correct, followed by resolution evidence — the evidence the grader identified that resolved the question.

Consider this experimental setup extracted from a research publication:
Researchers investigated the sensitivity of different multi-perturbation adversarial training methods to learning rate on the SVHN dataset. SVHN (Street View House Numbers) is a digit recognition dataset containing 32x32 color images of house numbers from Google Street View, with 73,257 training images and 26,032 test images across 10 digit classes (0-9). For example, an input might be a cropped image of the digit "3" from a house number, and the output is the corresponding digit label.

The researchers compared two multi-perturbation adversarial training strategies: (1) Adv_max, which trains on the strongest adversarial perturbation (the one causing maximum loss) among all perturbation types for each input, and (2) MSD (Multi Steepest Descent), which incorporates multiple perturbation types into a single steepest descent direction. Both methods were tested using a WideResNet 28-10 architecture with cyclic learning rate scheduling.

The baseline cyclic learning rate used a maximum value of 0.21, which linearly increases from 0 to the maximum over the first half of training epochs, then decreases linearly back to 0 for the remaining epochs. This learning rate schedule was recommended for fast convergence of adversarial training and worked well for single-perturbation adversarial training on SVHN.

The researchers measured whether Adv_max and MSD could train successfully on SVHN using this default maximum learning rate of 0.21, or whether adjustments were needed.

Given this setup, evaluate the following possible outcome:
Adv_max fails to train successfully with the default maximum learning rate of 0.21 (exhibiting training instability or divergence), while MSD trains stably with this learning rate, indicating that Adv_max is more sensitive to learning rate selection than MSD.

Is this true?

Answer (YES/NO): NO